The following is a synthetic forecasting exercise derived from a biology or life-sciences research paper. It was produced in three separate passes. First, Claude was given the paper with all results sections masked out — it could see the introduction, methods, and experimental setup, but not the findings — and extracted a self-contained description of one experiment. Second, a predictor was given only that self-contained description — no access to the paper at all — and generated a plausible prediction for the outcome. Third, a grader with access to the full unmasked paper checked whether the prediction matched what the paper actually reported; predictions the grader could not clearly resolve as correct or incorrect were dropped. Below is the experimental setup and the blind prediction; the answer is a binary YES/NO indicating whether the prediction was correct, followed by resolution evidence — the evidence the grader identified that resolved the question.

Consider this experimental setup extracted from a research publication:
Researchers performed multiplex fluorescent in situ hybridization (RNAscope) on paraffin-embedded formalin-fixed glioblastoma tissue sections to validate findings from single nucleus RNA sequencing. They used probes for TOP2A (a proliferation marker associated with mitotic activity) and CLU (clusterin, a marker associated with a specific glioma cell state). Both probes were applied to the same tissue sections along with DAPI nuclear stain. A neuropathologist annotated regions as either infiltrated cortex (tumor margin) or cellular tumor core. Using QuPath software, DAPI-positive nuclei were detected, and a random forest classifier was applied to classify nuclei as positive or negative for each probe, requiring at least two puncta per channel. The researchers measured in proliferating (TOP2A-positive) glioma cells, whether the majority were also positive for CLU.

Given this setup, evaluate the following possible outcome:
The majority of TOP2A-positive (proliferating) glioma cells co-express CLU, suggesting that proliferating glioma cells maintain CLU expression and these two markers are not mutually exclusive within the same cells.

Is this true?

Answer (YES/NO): NO